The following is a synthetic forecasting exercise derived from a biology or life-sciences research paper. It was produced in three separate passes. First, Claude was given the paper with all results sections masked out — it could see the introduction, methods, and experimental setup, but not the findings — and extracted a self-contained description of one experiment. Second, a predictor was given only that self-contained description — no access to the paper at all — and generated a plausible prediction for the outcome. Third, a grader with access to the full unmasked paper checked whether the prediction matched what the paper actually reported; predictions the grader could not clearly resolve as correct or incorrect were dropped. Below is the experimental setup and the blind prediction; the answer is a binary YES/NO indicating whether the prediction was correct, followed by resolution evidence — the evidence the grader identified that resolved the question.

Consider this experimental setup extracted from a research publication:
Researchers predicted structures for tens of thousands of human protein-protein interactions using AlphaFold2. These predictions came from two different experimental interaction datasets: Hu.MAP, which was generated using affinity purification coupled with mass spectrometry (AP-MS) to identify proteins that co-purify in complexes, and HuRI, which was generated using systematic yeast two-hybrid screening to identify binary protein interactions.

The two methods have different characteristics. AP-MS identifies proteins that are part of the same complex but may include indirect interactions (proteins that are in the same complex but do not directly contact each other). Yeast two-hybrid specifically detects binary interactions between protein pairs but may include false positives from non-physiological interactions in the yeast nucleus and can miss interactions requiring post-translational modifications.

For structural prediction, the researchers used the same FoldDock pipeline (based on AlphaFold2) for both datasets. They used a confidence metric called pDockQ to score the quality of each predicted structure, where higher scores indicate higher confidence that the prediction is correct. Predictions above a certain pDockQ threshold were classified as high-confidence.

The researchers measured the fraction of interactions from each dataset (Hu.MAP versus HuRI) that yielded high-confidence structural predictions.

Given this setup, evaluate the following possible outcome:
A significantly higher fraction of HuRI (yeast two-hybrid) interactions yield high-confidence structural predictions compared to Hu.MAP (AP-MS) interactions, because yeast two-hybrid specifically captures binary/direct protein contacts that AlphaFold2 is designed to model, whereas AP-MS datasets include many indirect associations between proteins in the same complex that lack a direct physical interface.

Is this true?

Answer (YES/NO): NO